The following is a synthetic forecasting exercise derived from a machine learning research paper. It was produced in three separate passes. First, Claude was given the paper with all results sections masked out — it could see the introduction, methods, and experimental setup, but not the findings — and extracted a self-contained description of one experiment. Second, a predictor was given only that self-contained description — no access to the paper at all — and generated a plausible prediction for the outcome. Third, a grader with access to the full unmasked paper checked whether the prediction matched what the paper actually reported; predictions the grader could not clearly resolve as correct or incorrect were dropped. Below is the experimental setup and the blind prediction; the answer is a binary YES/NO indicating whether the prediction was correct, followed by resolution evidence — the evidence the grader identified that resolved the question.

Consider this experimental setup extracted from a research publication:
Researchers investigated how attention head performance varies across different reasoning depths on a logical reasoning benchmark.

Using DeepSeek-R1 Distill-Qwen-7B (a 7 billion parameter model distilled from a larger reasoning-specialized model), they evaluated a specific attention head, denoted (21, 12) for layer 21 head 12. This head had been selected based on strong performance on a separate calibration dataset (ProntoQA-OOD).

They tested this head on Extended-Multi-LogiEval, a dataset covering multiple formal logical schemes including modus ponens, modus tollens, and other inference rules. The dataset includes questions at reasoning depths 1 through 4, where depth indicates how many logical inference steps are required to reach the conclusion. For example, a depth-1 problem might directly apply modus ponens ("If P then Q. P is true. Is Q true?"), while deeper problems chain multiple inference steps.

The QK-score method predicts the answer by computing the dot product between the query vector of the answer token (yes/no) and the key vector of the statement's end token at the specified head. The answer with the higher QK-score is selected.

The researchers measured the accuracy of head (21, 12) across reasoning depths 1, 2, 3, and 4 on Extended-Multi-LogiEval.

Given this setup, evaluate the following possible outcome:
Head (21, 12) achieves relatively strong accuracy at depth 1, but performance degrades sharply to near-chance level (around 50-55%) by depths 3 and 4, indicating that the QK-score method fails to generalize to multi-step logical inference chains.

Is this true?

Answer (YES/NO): NO